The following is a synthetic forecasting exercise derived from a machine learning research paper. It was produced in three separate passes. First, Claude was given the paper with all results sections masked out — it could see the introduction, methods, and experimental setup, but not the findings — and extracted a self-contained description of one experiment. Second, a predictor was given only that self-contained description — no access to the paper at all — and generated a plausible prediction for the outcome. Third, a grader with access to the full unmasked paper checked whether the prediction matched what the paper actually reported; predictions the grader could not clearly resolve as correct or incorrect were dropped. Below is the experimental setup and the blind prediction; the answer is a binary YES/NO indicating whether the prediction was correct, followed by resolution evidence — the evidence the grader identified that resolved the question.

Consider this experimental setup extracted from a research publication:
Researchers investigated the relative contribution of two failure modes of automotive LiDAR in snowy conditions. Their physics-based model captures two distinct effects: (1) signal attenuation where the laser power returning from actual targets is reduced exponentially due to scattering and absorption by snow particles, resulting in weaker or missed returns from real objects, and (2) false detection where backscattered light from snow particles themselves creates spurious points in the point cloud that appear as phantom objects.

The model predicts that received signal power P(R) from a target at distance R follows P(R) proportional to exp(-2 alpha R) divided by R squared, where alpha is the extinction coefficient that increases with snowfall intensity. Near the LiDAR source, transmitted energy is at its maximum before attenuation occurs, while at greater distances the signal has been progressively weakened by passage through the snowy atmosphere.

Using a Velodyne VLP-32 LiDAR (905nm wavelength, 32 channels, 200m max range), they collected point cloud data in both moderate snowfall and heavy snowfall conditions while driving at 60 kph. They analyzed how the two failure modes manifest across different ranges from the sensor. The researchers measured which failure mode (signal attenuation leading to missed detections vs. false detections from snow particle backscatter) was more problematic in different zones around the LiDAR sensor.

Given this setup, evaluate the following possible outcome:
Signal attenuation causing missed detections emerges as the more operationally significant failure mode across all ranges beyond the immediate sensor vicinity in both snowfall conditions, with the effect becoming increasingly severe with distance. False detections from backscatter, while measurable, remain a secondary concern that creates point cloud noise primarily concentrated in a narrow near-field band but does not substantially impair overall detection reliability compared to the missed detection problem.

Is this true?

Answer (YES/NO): NO